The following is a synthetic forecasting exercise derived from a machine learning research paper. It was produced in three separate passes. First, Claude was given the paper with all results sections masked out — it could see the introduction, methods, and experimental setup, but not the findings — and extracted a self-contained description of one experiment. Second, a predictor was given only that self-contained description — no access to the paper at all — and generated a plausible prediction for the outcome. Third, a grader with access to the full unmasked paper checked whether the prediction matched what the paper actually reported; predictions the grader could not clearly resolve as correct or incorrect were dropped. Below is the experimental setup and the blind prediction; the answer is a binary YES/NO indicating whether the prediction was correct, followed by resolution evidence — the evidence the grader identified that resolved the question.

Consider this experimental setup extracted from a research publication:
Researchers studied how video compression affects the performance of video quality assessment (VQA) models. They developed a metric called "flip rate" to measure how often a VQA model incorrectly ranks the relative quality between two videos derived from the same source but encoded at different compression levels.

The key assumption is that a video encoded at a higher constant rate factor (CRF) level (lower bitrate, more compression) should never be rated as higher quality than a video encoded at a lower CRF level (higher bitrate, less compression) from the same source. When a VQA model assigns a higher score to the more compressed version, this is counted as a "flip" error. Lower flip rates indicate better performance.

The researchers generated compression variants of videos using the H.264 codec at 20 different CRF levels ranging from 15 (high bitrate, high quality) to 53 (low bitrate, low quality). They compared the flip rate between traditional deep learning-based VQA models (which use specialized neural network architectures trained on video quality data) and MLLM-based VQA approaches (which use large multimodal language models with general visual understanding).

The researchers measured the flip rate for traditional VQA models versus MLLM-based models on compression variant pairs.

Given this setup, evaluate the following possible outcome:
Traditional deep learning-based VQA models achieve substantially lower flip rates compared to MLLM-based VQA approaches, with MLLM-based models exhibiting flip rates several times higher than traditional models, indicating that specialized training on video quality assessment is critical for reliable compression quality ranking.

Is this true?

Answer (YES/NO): NO